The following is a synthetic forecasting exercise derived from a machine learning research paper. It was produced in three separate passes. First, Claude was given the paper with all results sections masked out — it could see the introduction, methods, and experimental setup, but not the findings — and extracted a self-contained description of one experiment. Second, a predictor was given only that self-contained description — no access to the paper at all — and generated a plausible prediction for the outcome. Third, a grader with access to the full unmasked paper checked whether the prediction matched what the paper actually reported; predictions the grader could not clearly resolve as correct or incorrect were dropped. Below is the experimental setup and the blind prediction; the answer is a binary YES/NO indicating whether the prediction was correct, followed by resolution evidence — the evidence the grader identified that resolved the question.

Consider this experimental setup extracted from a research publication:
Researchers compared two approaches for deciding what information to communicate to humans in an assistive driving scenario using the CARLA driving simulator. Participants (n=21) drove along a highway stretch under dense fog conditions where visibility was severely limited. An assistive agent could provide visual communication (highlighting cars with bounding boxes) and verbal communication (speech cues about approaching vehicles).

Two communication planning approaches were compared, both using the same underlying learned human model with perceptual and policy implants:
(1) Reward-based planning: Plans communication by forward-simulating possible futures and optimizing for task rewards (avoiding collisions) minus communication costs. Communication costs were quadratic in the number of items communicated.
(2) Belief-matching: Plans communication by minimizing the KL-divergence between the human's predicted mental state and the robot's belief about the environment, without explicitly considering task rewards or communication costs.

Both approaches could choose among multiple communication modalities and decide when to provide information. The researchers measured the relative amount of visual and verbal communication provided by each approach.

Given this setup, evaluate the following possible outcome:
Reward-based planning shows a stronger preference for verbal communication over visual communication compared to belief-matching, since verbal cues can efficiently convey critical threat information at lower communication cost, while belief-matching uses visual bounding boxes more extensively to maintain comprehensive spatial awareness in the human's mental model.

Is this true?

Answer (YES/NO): NO